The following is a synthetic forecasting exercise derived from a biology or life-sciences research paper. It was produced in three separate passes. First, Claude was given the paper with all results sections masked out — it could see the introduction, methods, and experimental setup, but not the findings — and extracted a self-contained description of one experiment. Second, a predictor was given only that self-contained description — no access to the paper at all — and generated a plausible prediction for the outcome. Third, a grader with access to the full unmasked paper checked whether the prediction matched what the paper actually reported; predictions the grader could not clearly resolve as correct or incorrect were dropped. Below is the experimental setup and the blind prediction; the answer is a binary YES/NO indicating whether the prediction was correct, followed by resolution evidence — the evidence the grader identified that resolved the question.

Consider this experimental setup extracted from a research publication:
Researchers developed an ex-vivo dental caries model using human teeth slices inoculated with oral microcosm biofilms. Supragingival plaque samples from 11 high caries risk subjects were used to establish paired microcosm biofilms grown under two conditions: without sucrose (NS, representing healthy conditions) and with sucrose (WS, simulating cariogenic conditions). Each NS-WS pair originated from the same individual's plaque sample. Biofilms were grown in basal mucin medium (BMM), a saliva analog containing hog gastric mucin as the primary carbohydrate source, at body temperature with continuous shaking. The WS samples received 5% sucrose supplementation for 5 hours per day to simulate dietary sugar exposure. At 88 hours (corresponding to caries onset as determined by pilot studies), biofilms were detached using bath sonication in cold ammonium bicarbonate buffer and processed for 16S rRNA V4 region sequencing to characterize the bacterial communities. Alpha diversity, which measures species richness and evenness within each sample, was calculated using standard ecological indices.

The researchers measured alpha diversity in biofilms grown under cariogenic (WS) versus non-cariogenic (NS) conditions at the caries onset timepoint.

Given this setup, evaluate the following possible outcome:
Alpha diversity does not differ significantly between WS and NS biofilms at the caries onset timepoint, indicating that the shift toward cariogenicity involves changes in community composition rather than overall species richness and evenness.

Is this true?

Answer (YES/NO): YES